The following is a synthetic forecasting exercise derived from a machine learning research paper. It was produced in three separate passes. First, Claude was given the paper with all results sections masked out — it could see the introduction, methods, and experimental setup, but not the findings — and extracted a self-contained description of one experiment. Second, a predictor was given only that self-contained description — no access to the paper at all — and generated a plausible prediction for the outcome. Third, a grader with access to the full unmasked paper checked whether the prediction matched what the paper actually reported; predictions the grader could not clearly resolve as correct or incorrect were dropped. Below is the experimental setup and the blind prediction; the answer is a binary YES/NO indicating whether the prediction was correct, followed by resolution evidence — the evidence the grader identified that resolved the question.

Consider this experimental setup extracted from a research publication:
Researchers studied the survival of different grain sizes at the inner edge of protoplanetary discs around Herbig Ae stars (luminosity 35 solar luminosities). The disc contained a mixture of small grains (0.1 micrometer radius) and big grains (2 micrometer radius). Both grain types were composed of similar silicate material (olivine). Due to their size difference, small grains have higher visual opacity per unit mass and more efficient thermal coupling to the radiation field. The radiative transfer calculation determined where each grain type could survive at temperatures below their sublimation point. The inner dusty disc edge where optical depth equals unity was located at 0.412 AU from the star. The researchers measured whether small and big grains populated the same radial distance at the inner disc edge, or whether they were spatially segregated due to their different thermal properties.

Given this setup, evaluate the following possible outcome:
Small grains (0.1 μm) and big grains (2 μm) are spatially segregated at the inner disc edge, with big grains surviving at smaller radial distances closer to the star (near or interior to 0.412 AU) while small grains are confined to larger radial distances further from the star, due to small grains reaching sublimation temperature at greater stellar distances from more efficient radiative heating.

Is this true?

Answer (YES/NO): YES